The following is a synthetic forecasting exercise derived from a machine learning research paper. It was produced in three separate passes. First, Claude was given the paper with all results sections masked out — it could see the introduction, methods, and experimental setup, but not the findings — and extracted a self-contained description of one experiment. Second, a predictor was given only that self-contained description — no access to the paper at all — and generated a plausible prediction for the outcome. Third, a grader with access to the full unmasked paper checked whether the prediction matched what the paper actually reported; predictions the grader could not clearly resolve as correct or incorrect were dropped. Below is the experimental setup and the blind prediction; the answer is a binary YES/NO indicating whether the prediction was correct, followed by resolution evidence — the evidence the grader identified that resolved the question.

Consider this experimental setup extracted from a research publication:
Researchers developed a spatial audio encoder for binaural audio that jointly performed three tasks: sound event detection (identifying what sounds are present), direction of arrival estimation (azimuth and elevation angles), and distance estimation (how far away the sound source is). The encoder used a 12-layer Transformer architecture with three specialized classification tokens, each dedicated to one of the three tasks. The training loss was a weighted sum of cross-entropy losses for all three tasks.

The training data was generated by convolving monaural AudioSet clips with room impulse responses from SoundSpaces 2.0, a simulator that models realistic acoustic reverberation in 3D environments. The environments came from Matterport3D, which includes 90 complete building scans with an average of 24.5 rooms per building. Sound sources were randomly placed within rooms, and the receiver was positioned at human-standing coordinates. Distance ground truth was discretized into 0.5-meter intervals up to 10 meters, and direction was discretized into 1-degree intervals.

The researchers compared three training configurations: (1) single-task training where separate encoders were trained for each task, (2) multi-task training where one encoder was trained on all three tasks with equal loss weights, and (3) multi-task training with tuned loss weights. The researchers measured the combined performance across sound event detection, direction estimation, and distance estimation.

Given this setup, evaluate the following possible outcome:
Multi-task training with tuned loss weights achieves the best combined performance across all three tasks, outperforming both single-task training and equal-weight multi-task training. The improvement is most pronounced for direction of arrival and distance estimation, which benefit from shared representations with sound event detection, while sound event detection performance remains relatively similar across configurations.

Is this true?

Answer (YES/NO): NO